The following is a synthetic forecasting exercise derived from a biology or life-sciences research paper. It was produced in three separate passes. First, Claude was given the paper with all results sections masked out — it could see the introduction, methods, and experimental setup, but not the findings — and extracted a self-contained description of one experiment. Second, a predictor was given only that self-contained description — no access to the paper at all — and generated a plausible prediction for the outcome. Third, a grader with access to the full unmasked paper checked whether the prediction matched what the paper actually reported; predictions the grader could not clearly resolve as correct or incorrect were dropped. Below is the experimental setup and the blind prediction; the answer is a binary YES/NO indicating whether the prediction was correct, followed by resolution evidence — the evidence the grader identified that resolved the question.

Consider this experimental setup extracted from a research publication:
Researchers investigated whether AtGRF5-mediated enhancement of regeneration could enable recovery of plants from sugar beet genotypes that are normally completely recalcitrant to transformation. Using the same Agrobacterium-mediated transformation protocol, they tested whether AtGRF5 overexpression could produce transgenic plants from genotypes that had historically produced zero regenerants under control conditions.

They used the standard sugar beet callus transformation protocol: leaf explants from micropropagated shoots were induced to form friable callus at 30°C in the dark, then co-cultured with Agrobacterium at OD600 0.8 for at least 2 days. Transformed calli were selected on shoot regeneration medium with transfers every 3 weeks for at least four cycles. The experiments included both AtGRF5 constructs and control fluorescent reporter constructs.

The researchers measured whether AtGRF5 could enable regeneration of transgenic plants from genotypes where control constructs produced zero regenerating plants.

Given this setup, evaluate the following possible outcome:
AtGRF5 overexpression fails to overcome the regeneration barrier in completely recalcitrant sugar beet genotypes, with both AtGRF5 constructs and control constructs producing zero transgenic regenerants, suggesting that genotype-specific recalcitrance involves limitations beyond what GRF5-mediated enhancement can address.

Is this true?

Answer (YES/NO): NO